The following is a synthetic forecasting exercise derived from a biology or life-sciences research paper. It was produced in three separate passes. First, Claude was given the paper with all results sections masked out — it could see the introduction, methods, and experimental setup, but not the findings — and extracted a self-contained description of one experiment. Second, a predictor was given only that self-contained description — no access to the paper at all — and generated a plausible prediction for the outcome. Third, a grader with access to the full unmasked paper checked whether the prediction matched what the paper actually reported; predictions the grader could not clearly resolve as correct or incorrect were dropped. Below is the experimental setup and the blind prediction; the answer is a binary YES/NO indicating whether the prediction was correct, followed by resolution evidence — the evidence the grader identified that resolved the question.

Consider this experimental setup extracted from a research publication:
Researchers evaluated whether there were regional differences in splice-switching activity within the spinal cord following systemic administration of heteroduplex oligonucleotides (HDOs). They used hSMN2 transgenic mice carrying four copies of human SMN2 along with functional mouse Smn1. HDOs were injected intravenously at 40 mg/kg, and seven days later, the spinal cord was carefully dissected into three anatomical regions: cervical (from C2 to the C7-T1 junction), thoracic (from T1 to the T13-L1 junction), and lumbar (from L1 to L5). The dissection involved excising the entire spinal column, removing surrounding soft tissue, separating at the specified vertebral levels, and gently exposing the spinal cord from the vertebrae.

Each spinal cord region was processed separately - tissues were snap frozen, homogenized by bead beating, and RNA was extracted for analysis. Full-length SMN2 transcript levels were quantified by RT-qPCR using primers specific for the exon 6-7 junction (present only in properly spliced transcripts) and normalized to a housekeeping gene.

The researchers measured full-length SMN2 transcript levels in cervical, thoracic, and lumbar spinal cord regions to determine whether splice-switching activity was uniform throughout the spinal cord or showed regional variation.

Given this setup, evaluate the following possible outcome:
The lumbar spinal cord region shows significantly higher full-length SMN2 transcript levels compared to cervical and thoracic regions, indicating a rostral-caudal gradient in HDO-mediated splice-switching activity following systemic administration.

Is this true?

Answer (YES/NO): NO